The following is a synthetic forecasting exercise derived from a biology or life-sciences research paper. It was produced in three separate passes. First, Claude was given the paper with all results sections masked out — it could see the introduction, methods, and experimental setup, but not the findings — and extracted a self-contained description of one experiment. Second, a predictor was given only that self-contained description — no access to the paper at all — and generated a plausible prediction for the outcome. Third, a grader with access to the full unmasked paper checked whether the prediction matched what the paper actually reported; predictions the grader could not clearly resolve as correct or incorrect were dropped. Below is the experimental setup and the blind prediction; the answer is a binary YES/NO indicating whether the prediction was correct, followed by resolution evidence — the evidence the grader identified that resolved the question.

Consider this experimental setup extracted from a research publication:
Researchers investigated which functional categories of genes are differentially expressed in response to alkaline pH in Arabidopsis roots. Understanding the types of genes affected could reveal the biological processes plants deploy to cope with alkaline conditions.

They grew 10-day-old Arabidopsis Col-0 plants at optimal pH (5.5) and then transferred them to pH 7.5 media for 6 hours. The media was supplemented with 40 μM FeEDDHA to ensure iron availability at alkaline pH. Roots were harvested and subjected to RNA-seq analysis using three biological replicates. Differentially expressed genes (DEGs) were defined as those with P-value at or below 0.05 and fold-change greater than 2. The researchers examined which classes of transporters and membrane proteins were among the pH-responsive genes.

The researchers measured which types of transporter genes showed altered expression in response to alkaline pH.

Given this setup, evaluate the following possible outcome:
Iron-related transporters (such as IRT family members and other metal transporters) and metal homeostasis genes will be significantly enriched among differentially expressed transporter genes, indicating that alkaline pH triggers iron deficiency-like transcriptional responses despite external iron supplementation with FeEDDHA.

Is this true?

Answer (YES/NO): NO